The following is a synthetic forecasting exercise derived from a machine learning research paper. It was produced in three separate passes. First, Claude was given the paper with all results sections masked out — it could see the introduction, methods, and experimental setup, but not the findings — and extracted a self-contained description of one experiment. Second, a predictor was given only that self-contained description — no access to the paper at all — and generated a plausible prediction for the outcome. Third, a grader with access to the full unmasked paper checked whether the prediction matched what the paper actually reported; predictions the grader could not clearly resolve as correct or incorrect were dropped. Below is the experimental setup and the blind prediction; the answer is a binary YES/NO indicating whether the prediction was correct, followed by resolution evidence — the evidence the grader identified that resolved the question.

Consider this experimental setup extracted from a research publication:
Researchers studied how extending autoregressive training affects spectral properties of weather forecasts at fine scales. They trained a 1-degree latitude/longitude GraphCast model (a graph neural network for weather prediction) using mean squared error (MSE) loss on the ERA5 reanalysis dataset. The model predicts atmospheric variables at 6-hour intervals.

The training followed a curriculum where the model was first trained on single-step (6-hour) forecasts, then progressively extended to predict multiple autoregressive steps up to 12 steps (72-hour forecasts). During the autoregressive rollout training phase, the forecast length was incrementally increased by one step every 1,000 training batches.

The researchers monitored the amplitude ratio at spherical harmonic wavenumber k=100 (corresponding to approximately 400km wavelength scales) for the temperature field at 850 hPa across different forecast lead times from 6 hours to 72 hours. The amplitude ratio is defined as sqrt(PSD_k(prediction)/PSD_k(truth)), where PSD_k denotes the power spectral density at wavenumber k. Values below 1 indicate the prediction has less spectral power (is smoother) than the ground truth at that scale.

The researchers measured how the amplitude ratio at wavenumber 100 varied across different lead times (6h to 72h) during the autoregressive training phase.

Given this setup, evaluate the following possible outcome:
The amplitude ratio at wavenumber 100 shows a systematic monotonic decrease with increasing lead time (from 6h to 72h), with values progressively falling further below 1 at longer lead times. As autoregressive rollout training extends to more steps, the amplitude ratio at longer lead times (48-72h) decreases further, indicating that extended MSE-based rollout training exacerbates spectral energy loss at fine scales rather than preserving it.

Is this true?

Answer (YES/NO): YES